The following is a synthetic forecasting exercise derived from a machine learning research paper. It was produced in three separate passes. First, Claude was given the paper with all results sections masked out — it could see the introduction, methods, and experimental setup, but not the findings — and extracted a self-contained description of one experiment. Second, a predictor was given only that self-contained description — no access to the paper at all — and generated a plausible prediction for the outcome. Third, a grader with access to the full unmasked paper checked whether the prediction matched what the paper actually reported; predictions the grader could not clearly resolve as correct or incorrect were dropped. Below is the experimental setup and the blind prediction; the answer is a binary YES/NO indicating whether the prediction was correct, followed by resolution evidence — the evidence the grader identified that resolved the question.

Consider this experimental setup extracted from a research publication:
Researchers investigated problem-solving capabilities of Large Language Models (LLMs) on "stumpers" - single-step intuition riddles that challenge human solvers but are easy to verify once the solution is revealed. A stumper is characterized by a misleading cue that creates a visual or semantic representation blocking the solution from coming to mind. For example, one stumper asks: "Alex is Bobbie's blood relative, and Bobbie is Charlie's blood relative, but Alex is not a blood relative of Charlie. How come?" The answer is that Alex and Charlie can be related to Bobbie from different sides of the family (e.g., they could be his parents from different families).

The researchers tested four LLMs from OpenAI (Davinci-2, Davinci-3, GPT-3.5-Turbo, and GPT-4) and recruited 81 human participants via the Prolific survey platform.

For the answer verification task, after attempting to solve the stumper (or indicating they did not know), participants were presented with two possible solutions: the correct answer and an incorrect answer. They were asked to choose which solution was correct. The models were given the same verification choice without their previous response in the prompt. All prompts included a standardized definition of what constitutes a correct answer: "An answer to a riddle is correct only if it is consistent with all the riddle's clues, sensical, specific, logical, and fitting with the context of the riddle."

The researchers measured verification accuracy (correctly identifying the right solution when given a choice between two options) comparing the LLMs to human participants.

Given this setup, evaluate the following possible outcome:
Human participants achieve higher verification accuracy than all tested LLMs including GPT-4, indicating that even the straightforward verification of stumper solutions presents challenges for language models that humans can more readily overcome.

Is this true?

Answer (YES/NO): YES